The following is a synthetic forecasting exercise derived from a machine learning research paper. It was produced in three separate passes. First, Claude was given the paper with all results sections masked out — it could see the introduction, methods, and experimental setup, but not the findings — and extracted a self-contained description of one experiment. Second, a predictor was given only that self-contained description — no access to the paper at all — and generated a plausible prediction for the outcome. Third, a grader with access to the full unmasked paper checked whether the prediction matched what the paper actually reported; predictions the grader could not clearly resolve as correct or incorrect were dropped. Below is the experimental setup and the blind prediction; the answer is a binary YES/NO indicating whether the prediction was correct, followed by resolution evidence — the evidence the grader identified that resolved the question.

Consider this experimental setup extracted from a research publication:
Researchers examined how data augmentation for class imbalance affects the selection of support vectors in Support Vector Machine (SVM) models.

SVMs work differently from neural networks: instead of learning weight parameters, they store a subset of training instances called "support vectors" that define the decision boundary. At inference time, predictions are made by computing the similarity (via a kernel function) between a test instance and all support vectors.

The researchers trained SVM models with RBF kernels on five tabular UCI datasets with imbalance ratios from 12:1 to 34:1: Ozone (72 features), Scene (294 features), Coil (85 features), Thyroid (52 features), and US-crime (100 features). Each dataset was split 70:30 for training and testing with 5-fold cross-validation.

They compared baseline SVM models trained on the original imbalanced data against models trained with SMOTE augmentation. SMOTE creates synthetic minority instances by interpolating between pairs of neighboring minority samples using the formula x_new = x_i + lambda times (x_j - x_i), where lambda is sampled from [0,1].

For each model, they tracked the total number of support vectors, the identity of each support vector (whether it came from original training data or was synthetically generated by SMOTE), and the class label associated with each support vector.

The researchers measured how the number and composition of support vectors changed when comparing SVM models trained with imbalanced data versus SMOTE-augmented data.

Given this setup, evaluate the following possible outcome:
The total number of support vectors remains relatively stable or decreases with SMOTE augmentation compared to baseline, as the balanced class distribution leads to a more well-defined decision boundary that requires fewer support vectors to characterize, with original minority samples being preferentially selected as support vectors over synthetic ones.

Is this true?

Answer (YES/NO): NO